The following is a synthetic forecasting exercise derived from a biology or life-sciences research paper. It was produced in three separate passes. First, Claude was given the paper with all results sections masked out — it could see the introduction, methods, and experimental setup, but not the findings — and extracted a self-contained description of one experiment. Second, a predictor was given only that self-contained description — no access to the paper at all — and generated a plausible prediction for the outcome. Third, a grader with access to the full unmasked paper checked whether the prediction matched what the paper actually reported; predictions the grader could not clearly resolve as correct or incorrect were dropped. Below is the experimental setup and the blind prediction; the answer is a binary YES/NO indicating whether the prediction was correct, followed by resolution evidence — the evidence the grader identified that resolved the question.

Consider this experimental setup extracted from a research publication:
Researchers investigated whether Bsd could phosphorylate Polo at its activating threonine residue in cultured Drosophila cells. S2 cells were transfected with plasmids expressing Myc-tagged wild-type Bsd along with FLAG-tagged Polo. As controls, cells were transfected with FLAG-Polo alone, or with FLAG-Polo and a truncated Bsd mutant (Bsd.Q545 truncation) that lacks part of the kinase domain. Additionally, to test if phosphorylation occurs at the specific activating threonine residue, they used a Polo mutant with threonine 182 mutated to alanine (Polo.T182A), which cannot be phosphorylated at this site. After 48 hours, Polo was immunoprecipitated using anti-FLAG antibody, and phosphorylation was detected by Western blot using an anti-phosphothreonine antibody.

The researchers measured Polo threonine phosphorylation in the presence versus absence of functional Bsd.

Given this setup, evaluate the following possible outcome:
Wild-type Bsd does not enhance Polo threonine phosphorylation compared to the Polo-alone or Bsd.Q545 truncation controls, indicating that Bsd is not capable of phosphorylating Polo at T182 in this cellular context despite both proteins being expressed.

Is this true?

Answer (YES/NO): NO